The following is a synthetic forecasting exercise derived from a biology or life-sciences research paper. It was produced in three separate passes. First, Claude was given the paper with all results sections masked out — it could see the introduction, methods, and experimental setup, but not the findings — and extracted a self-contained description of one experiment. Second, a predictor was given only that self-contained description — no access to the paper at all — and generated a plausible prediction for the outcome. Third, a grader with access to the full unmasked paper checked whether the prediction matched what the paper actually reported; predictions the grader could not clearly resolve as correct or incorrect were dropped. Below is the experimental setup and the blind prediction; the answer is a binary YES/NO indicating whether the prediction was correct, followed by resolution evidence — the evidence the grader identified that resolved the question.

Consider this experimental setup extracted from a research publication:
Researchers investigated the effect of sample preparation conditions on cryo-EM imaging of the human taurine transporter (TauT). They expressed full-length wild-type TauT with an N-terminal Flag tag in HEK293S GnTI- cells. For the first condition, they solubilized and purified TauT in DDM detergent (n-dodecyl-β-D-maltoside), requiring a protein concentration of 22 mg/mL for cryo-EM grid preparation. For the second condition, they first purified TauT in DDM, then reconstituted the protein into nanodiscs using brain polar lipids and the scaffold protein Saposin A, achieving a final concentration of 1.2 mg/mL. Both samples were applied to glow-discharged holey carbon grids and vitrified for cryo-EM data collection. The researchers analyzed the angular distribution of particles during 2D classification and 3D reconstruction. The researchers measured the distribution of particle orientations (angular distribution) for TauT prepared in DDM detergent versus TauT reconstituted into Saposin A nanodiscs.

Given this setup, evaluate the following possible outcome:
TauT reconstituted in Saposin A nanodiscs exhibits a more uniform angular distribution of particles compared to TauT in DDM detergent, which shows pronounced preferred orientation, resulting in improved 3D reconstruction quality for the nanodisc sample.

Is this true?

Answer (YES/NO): YES